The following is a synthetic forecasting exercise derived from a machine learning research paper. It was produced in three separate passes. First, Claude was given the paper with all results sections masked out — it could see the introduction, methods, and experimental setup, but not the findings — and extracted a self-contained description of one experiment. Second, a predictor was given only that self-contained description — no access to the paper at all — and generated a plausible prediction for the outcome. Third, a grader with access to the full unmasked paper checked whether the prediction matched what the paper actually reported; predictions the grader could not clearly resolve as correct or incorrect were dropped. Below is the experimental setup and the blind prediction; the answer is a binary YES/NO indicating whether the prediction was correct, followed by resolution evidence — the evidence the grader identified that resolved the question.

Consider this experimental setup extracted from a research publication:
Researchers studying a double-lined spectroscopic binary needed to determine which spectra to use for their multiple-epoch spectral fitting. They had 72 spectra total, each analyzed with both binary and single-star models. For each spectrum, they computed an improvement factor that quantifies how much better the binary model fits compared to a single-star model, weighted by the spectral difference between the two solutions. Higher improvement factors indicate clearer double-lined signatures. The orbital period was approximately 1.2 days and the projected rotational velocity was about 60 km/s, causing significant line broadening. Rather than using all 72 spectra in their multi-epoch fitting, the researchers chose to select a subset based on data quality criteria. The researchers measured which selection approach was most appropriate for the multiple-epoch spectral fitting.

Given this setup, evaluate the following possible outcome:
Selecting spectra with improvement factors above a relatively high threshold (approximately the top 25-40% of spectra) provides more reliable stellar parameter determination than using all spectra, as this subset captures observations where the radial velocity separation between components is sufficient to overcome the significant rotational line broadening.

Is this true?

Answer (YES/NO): NO